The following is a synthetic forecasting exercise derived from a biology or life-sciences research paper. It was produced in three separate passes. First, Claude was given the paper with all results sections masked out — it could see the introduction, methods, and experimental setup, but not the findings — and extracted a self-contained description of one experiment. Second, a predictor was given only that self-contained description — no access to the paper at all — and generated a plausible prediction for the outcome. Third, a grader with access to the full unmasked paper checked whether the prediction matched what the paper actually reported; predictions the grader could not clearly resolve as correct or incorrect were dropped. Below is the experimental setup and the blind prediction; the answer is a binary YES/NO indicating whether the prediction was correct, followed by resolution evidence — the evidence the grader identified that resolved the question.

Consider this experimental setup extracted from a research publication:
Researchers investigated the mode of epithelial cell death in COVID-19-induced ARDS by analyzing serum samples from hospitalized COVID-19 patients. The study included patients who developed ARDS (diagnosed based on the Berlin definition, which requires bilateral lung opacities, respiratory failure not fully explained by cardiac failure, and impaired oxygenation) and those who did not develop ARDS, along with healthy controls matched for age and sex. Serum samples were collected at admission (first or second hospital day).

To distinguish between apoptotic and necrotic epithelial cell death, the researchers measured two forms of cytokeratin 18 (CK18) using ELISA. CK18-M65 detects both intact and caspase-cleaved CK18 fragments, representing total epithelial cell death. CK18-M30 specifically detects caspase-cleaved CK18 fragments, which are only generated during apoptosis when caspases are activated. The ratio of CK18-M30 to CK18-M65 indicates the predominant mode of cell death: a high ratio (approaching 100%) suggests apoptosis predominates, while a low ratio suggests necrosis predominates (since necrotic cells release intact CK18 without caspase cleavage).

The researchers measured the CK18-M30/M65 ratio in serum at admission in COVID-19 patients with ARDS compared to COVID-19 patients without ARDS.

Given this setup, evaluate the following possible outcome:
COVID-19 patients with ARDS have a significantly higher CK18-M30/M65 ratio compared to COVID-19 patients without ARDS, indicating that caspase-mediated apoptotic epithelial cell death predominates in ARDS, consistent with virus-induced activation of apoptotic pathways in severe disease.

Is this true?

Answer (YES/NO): NO